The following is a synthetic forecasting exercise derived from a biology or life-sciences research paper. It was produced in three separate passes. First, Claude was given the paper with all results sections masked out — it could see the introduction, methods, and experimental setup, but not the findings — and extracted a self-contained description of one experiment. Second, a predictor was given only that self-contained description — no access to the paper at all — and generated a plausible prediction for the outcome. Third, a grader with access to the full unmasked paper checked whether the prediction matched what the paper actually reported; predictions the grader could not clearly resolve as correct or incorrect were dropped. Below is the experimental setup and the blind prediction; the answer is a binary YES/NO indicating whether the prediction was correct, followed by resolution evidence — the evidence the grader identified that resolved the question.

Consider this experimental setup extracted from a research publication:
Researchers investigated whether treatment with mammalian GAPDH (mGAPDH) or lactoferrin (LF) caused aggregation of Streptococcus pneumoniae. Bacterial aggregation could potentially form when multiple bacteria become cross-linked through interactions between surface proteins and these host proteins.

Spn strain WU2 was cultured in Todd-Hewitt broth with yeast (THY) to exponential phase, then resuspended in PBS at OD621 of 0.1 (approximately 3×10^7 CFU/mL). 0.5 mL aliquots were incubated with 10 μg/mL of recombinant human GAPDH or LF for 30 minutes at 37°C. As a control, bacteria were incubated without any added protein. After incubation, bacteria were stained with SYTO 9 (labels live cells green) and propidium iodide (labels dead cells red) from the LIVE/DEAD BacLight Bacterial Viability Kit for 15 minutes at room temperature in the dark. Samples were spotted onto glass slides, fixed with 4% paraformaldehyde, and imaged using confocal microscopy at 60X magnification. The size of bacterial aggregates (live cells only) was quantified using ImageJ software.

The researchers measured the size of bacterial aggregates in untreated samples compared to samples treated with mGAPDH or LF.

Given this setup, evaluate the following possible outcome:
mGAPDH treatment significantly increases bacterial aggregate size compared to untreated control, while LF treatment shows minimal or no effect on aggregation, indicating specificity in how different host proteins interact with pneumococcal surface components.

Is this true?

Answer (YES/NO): YES